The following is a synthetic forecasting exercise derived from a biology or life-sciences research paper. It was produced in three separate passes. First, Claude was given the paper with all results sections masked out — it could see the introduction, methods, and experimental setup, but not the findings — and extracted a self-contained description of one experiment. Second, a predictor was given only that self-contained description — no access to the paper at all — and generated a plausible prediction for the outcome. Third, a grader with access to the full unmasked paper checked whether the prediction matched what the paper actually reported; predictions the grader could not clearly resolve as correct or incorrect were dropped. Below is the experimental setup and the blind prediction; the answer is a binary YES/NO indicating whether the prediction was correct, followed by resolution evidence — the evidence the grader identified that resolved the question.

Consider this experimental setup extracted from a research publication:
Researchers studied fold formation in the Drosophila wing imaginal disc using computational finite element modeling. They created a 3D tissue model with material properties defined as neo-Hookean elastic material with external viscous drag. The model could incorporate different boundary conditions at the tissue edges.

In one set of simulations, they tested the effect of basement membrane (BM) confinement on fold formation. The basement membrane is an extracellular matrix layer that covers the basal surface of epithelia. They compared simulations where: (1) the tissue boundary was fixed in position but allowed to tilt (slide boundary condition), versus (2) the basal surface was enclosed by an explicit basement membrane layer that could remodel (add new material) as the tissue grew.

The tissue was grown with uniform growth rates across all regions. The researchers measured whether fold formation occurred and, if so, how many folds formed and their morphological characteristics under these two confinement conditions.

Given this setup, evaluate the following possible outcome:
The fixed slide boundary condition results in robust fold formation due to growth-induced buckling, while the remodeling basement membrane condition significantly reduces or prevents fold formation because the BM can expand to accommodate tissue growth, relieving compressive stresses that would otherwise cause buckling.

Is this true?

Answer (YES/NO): NO